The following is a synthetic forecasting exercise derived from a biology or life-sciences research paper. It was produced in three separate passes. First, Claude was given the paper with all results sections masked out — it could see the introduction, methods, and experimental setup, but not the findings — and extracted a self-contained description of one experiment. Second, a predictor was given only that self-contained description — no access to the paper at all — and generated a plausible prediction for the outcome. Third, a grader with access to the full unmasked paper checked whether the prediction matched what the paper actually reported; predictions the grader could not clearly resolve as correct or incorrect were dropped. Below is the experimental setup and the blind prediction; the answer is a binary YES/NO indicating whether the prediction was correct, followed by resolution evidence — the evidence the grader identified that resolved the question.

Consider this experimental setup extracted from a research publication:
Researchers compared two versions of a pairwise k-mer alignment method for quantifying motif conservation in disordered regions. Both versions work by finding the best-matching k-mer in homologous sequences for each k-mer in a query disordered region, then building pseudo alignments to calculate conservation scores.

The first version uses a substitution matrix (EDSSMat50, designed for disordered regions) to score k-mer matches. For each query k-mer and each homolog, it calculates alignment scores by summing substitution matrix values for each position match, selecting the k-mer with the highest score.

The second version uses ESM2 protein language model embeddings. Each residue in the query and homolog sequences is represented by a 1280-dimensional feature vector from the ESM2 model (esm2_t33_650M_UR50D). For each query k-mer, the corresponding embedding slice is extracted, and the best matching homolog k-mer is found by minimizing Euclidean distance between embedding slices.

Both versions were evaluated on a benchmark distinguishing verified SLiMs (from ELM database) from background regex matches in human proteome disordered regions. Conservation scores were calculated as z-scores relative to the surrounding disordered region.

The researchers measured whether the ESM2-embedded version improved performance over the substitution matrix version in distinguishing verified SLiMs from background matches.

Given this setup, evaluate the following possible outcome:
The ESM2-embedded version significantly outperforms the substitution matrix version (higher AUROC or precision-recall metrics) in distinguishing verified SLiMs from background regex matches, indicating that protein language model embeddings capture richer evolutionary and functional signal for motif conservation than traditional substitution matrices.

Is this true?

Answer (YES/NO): NO